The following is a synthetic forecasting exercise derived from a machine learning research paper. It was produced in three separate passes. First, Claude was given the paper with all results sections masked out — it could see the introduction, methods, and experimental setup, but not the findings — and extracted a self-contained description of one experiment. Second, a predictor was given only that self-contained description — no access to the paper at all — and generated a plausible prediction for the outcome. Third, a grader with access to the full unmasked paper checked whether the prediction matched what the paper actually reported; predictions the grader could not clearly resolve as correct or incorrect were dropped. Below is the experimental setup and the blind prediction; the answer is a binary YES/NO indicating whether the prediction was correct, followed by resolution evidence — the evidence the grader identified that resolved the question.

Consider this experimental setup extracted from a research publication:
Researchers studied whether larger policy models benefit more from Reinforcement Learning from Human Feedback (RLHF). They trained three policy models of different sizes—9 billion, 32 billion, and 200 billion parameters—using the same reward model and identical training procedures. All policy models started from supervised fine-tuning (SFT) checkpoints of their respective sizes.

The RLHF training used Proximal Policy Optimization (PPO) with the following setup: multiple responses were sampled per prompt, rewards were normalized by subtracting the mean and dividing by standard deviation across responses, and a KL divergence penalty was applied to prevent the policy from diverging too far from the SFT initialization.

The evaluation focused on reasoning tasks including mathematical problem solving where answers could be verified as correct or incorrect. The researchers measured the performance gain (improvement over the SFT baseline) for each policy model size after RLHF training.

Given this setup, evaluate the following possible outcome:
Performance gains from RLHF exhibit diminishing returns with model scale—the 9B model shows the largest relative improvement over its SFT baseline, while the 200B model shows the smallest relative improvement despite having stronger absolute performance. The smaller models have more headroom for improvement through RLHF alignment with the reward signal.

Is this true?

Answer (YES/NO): YES